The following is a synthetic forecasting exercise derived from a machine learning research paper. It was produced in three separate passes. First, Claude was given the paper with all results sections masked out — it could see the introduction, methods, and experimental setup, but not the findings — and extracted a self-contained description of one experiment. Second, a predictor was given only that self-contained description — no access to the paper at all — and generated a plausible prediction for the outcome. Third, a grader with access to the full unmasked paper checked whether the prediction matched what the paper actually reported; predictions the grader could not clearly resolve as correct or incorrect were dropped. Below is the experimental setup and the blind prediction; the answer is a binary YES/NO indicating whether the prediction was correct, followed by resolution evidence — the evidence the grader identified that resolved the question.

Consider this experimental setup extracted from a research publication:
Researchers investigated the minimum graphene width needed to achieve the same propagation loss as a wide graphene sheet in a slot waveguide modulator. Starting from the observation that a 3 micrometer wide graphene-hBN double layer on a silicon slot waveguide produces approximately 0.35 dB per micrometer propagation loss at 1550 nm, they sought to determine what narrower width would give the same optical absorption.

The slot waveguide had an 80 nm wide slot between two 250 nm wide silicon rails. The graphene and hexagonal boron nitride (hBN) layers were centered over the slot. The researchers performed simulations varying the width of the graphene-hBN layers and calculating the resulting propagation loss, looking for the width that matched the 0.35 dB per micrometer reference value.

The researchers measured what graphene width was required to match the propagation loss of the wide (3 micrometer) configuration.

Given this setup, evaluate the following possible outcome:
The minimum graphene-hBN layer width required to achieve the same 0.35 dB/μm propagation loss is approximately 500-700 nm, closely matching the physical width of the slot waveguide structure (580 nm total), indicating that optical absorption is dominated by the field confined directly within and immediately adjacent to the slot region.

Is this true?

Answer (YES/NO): NO